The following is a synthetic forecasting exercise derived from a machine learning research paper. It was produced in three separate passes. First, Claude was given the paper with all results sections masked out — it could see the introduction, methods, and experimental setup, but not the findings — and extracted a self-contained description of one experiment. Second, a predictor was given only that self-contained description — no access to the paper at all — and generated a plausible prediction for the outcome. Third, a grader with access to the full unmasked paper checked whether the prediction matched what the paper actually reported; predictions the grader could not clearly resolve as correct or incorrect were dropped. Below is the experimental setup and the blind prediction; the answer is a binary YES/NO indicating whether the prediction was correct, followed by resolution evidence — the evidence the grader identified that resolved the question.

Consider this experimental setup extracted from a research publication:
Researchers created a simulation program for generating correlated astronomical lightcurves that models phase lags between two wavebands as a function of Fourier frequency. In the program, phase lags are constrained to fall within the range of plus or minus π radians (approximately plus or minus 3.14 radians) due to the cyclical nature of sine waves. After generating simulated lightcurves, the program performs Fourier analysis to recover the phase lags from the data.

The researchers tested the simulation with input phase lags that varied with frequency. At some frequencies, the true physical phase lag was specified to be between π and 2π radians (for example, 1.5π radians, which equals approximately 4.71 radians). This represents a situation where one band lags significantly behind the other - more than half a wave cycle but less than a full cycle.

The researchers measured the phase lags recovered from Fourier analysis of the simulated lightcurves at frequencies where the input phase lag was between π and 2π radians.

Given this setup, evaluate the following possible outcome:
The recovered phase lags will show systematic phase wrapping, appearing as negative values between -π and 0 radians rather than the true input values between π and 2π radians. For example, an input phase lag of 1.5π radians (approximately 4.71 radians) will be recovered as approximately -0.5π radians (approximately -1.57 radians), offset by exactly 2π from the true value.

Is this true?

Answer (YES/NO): YES